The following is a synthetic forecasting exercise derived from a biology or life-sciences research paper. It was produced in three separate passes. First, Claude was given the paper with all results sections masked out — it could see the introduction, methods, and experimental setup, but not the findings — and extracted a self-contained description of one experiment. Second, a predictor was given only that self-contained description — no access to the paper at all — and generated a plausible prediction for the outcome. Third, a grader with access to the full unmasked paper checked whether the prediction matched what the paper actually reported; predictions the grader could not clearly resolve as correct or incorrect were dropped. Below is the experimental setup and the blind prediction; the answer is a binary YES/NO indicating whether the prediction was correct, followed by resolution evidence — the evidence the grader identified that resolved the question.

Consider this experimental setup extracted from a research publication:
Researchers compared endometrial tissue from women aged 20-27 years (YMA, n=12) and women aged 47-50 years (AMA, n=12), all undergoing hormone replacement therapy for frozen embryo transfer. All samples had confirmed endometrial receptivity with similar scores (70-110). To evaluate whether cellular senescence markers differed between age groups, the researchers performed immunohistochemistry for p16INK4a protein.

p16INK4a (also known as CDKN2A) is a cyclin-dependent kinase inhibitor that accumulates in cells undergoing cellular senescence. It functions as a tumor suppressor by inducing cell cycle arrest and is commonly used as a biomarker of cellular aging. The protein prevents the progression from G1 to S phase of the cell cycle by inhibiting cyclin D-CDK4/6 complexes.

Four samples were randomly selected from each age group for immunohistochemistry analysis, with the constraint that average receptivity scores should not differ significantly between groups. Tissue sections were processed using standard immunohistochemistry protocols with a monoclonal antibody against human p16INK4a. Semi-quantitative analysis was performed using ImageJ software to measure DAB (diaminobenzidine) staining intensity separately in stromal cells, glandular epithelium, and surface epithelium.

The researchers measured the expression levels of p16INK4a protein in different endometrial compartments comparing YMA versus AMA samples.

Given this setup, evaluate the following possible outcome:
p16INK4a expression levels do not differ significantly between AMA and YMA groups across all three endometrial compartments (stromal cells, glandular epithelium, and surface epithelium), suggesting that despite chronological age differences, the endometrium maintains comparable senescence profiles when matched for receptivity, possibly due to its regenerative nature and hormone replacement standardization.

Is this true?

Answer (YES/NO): NO